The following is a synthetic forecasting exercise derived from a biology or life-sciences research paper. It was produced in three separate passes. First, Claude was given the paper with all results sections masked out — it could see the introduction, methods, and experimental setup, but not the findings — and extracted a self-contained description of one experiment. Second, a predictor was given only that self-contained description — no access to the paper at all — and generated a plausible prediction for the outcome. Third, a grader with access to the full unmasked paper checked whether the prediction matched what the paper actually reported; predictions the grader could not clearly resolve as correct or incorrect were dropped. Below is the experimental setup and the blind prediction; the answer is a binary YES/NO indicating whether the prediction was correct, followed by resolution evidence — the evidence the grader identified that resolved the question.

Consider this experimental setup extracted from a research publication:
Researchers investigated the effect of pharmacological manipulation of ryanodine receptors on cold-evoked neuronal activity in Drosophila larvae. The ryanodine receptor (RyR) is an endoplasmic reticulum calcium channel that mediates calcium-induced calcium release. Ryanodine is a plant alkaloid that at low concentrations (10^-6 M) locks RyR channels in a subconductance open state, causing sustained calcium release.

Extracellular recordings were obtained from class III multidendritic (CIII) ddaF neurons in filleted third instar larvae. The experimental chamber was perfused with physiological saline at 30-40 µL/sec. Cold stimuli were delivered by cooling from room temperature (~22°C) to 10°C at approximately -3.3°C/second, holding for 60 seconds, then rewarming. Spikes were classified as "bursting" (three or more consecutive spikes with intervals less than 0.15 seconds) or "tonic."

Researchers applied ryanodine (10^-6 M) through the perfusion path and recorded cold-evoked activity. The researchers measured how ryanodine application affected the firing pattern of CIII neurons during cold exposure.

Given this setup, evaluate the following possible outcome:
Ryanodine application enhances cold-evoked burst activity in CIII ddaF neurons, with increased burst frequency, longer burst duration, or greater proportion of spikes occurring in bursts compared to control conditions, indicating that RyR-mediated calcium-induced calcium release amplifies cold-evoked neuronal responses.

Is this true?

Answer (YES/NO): YES